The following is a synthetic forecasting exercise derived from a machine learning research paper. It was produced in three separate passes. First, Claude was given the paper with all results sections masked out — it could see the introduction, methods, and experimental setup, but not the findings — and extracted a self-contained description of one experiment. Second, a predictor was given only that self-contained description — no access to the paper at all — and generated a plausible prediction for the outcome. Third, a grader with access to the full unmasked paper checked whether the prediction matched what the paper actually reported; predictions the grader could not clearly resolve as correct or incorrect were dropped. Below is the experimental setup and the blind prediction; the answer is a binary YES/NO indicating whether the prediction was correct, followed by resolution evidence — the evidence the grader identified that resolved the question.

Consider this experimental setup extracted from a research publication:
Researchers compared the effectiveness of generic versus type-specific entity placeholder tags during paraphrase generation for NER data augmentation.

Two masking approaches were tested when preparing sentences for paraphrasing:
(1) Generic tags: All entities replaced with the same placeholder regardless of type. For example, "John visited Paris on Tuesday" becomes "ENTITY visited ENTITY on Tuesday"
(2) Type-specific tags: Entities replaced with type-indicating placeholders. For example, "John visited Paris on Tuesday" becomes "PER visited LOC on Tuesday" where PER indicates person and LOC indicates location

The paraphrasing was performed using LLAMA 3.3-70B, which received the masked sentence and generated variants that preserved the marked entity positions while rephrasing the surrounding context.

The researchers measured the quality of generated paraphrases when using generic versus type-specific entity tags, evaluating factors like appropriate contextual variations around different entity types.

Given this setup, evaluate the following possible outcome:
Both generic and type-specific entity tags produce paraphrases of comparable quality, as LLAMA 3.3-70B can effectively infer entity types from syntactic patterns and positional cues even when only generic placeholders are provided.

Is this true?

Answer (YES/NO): NO